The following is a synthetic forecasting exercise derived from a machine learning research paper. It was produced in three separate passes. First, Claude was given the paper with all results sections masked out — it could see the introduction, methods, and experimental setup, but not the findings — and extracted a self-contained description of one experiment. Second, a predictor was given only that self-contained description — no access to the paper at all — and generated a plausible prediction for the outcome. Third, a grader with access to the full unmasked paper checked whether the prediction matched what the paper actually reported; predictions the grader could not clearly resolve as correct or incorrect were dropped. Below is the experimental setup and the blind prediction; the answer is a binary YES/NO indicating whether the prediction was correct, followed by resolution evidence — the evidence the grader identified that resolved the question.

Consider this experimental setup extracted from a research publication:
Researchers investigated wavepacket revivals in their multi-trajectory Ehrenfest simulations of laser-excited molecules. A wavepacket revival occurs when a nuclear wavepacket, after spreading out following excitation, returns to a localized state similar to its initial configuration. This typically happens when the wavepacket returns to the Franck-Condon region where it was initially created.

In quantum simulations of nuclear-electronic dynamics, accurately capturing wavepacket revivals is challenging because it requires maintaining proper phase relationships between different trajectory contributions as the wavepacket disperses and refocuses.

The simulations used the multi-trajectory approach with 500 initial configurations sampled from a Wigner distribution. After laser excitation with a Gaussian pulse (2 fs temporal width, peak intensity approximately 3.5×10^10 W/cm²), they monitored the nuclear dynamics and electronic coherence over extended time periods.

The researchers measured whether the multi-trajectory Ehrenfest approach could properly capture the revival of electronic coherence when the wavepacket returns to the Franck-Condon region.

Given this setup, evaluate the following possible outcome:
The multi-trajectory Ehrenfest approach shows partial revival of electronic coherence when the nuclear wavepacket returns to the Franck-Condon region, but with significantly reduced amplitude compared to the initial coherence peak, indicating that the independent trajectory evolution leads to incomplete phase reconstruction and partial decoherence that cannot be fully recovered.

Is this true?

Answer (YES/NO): NO